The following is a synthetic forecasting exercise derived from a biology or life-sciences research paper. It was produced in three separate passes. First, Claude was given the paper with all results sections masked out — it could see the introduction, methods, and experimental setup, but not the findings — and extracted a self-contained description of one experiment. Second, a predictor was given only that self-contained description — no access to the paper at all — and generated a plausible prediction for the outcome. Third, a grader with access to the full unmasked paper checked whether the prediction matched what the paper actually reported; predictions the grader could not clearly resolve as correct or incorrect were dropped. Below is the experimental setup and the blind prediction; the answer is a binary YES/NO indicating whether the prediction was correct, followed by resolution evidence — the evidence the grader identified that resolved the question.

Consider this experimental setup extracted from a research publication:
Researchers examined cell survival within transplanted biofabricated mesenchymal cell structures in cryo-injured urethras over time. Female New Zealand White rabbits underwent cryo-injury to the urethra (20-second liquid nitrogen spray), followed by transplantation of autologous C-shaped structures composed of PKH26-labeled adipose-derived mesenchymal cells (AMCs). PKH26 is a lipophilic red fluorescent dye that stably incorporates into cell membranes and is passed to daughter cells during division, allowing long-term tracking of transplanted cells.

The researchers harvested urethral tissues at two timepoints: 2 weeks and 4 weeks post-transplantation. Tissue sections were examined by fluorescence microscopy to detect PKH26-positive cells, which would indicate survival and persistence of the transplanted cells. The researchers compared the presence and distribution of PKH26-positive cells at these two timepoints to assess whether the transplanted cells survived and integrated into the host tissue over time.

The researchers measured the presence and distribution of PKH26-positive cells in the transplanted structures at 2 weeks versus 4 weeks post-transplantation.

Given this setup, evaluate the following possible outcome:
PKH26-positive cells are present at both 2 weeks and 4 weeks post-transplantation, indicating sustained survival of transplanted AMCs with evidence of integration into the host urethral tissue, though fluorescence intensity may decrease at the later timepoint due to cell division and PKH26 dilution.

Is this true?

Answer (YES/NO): YES